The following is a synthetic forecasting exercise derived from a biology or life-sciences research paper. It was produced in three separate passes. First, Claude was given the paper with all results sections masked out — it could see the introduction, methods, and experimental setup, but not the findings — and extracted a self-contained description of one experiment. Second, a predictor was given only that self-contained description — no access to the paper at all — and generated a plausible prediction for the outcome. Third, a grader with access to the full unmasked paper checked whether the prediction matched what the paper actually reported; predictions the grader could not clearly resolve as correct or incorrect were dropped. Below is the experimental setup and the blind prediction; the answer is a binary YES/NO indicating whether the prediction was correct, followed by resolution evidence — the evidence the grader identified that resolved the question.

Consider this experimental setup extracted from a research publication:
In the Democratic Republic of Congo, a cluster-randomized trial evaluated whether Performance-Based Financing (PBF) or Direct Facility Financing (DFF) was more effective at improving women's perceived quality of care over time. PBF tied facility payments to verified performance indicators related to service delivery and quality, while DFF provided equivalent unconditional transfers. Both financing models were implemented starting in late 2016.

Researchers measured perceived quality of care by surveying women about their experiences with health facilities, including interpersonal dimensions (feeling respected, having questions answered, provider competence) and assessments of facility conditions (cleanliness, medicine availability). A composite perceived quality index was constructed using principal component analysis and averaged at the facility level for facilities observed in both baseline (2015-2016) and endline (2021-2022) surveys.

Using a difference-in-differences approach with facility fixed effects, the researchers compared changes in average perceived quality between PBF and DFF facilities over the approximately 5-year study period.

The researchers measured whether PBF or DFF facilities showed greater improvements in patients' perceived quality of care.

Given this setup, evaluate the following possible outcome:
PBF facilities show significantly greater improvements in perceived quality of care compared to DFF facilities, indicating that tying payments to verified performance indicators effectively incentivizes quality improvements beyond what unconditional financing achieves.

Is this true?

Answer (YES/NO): YES